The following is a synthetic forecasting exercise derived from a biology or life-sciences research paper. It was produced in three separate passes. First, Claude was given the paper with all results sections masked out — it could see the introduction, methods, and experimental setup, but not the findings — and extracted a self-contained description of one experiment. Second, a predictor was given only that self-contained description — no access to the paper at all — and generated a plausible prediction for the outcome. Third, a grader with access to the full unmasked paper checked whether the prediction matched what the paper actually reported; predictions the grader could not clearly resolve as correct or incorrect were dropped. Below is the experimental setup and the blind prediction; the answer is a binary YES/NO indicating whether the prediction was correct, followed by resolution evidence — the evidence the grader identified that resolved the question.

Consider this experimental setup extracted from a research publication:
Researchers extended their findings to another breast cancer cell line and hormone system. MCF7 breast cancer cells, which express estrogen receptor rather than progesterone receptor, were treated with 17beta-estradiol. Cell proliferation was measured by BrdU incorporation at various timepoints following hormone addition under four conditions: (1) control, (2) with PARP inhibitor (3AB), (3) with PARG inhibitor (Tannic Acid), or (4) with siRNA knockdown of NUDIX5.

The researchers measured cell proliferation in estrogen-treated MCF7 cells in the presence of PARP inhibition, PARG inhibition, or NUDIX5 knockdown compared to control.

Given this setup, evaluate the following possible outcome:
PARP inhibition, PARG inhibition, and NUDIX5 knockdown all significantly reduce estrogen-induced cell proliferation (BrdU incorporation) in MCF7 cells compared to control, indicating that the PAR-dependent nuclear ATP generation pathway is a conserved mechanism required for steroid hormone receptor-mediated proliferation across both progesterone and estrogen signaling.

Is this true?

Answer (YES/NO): YES